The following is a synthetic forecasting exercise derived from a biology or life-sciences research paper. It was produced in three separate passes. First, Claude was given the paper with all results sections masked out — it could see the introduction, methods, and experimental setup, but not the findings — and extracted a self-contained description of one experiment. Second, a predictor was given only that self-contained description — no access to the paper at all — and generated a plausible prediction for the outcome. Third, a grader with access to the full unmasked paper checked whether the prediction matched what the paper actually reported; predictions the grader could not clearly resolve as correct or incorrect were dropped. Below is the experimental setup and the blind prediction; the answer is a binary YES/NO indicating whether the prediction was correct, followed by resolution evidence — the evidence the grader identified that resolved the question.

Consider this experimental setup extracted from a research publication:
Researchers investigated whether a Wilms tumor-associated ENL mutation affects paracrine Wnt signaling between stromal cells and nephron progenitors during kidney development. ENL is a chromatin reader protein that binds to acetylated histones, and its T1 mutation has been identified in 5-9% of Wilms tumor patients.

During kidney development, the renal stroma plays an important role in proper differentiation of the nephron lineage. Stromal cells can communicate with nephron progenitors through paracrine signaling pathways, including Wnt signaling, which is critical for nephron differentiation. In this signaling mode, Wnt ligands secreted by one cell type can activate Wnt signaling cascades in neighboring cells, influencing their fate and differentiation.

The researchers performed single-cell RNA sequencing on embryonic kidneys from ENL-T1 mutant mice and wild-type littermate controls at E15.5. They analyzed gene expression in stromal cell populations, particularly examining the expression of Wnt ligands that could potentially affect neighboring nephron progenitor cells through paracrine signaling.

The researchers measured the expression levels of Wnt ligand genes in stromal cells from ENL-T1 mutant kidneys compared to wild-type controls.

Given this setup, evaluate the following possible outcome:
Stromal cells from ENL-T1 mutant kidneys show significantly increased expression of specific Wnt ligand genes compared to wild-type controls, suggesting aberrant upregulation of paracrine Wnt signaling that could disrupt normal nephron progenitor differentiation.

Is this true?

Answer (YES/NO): YES